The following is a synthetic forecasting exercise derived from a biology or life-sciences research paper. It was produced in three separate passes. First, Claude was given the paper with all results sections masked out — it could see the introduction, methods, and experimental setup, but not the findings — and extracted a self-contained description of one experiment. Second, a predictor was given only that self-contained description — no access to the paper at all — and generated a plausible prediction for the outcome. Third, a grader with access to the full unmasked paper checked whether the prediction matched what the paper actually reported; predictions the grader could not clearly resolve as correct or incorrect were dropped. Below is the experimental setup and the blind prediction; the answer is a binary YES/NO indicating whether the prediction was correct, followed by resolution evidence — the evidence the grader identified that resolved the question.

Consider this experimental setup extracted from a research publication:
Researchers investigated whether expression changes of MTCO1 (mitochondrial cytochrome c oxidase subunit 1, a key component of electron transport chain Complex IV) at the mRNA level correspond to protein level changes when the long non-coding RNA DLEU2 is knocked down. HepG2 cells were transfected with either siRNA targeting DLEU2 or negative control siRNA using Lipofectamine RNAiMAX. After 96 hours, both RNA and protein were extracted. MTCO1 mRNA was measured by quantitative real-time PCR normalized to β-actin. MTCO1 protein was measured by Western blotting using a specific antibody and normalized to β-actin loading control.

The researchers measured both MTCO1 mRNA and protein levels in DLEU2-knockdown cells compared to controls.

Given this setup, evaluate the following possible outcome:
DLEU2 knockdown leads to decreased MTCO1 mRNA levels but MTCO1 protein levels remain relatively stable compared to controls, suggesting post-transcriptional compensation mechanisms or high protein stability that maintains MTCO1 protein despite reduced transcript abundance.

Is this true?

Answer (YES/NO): NO